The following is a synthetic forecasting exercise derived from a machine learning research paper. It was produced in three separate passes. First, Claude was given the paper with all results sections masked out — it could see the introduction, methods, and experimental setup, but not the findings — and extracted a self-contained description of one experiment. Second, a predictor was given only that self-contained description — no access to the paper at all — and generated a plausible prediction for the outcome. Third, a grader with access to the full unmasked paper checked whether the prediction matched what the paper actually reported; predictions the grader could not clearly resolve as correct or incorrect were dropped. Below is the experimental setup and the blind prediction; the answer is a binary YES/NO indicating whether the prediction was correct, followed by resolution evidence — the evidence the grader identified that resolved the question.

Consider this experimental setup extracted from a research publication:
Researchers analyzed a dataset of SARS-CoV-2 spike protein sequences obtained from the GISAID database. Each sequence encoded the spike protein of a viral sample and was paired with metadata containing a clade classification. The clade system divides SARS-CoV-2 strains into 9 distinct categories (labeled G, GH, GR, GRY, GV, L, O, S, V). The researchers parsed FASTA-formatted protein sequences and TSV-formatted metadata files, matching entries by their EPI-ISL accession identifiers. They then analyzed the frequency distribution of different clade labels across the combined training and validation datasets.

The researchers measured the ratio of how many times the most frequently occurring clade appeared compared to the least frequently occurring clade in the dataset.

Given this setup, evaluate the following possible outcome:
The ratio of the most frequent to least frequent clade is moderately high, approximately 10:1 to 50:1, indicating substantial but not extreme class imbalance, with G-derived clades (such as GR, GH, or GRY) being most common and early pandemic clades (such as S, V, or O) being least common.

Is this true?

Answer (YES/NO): YES